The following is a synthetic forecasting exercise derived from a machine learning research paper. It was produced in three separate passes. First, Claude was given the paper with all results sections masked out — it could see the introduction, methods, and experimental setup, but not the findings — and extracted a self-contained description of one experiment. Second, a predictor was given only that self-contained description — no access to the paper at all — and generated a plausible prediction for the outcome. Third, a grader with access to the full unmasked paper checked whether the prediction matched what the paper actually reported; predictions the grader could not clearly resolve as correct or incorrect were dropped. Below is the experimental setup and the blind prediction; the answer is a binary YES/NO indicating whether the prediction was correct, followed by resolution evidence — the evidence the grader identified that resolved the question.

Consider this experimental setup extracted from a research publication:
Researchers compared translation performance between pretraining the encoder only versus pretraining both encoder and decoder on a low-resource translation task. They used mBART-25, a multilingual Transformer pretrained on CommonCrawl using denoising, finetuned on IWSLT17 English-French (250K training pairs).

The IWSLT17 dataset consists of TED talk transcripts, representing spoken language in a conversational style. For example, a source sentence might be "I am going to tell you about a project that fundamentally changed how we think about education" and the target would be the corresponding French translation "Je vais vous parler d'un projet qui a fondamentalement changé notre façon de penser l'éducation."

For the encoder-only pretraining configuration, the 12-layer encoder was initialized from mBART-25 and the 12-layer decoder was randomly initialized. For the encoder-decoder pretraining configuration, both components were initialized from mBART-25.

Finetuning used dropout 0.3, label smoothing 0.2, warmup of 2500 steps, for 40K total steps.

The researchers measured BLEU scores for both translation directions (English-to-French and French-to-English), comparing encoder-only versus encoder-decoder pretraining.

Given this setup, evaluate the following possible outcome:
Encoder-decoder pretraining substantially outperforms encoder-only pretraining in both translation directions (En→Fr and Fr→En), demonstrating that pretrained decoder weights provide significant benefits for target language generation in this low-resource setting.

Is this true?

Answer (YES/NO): NO